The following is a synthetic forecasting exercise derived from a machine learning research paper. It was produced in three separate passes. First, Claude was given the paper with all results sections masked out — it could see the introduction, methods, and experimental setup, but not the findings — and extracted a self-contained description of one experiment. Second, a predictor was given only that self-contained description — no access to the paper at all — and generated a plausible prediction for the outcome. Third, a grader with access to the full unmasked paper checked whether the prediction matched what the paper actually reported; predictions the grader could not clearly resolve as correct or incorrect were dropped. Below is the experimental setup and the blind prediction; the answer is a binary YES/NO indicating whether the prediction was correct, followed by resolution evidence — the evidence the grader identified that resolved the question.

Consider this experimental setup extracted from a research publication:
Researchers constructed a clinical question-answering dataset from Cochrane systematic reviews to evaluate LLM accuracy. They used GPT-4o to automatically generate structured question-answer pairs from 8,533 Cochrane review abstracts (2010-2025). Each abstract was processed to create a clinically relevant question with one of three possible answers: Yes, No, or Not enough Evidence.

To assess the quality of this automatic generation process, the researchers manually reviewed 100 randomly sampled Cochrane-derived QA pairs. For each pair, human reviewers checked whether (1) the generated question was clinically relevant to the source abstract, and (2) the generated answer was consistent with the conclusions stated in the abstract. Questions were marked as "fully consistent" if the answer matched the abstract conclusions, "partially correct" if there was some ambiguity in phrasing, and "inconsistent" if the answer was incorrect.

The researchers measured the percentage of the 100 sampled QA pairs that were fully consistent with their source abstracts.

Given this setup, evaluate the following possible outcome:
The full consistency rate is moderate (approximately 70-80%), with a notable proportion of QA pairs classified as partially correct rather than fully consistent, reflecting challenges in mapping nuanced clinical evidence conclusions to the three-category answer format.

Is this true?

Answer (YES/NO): NO